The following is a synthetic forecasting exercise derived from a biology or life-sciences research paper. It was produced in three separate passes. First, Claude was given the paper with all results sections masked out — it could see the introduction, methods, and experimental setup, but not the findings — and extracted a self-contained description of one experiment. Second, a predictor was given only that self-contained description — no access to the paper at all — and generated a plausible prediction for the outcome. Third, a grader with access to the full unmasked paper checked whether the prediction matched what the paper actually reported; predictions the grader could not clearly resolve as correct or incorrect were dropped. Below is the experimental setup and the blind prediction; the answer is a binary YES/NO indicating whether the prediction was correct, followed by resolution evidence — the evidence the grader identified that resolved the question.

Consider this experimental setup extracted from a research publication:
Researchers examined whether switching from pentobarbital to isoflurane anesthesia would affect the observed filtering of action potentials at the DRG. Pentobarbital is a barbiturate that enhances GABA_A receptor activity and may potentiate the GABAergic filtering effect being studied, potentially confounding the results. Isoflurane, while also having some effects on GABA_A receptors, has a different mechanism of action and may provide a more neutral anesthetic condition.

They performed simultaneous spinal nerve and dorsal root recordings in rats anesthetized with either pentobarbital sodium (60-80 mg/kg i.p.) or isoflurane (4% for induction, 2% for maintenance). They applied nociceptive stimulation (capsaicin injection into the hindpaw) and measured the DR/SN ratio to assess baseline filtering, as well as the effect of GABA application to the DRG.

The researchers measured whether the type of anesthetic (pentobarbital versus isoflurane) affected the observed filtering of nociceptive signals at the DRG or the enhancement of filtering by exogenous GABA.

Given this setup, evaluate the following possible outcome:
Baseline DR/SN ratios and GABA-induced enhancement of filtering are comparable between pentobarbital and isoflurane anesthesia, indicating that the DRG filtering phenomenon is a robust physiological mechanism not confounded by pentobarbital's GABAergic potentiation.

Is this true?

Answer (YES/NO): YES